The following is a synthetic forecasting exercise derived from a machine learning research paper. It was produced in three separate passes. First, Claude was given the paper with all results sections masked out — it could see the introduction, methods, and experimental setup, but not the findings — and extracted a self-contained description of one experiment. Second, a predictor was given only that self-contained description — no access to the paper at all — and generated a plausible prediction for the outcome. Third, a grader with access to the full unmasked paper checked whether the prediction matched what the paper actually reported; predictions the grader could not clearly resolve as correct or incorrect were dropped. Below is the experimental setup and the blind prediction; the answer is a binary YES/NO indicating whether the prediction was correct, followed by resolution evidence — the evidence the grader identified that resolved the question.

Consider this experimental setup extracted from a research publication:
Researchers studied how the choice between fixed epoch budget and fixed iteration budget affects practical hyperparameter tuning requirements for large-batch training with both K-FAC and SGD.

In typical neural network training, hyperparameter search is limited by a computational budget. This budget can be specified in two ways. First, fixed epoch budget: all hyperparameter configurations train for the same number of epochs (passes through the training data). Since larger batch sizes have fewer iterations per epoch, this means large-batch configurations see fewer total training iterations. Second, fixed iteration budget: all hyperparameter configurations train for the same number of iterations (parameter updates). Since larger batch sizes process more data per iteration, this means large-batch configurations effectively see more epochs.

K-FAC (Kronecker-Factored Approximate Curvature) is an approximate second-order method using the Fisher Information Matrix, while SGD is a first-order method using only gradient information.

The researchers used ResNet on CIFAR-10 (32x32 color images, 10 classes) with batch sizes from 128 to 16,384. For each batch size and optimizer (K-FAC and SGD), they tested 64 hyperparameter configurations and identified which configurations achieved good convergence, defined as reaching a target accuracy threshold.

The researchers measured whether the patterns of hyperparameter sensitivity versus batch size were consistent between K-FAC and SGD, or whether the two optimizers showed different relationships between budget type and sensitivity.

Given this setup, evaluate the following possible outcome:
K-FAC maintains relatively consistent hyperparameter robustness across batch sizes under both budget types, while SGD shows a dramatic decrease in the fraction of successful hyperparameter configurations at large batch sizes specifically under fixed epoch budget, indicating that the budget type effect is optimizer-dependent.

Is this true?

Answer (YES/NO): NO